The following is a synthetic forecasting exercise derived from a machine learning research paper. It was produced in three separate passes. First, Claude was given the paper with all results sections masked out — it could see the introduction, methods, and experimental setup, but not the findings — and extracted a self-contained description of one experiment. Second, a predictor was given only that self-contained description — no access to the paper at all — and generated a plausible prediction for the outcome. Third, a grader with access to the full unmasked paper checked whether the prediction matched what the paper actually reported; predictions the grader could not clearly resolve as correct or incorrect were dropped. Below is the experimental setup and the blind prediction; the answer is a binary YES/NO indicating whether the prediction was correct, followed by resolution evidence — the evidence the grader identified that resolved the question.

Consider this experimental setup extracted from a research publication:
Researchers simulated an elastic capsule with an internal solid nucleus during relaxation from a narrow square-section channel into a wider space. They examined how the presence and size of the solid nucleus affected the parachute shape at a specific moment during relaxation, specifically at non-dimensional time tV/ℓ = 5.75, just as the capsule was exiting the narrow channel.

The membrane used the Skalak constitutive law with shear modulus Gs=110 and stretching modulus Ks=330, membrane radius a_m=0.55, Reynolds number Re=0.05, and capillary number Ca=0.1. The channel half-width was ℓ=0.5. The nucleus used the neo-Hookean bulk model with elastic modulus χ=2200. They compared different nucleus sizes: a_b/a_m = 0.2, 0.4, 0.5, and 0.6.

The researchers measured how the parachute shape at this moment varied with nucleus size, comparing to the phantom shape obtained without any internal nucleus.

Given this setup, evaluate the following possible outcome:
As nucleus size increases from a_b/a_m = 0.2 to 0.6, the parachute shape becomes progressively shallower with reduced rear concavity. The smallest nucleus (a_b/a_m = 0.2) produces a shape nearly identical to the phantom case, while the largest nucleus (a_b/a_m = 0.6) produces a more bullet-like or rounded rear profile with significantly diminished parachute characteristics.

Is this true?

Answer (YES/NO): NO